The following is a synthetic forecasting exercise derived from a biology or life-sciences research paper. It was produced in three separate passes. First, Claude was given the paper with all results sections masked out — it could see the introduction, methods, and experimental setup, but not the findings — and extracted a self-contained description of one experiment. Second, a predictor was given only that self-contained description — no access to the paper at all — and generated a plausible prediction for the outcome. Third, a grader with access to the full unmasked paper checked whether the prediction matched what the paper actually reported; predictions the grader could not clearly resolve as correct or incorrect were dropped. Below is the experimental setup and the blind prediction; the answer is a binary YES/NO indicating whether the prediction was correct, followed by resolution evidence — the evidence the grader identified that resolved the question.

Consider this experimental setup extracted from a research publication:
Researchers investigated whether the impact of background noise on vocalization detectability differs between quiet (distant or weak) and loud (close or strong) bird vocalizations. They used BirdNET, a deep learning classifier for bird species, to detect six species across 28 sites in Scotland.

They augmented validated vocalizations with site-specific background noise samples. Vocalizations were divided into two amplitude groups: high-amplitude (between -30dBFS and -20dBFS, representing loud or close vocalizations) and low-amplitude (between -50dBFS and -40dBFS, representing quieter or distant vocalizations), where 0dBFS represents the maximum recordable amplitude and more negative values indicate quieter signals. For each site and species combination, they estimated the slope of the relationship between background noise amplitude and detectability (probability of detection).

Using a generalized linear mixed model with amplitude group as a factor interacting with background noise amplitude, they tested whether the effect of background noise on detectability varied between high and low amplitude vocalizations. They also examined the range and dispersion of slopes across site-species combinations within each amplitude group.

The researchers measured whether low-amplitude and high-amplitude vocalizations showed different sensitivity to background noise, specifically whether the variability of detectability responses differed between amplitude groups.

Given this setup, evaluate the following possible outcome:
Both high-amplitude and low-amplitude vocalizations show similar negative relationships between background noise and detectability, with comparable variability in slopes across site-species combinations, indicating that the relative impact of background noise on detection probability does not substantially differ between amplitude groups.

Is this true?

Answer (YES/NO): NO